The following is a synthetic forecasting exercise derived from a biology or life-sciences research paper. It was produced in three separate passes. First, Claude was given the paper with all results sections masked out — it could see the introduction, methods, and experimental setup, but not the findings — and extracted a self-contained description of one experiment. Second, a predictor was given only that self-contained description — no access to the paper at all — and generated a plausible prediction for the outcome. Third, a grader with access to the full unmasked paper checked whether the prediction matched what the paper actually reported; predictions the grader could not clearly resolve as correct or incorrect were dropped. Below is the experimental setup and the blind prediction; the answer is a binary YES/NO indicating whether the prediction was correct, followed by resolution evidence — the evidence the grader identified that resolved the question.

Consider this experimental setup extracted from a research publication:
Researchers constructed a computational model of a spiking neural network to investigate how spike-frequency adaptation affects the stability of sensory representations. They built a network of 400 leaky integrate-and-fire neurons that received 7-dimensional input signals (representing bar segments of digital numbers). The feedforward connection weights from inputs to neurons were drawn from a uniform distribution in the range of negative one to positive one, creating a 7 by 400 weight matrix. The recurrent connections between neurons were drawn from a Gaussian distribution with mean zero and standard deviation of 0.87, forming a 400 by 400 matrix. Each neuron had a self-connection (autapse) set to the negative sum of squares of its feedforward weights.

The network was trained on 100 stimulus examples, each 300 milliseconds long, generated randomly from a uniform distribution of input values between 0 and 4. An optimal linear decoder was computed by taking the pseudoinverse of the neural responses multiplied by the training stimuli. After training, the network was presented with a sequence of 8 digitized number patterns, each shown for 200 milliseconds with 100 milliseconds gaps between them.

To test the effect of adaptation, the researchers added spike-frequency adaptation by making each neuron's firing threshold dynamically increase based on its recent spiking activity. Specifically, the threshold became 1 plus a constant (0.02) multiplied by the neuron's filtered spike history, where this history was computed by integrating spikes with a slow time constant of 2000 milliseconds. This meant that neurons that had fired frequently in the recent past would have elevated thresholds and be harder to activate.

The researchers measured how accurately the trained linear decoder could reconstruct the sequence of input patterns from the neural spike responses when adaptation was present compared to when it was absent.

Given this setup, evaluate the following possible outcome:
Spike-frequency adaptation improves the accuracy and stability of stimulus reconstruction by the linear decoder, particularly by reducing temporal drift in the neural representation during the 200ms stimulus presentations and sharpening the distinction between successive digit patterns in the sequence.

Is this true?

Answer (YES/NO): NO